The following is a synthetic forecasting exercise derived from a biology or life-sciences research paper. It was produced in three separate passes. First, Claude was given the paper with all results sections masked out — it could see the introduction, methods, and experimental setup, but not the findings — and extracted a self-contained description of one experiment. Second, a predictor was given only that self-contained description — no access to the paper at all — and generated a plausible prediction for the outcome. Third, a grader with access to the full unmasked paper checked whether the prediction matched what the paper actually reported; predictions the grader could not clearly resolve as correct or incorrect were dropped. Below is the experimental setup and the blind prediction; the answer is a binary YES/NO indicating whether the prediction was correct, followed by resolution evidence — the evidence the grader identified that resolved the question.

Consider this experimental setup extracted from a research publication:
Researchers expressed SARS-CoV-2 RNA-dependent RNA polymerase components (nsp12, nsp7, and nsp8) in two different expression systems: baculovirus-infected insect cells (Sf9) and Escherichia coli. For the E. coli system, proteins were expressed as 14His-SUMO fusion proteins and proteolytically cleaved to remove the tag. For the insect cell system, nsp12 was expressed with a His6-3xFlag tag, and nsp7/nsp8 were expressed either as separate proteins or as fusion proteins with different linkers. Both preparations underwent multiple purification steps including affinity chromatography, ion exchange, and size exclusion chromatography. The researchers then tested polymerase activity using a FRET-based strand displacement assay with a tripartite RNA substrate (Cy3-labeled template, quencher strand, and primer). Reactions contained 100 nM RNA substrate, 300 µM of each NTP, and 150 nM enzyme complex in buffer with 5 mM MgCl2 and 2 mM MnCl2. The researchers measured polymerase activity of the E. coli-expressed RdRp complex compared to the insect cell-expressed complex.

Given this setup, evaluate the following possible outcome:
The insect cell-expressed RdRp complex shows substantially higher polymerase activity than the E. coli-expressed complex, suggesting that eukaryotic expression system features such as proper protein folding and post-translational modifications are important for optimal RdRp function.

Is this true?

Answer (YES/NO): NO